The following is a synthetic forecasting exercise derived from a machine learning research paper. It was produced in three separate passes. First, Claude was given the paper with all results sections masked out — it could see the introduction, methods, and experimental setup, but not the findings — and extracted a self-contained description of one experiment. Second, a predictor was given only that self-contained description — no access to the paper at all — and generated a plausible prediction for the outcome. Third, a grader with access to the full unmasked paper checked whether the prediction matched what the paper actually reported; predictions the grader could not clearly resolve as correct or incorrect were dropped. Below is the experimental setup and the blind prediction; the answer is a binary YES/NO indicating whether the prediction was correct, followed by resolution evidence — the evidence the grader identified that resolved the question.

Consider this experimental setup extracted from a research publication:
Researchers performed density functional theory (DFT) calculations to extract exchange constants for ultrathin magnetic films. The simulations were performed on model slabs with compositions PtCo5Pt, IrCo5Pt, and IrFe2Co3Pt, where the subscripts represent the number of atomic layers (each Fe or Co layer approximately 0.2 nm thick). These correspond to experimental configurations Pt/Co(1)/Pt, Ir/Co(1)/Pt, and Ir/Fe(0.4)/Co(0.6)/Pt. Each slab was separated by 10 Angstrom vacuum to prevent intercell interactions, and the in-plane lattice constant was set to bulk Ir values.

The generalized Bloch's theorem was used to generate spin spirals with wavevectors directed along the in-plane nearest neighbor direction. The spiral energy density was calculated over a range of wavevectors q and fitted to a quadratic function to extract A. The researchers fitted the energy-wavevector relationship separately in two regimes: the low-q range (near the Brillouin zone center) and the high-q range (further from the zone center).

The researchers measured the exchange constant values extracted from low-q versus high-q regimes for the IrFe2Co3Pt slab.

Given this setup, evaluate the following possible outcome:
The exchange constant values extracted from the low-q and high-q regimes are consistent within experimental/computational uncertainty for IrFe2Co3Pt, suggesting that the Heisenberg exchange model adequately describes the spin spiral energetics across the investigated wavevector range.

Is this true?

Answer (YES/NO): NO